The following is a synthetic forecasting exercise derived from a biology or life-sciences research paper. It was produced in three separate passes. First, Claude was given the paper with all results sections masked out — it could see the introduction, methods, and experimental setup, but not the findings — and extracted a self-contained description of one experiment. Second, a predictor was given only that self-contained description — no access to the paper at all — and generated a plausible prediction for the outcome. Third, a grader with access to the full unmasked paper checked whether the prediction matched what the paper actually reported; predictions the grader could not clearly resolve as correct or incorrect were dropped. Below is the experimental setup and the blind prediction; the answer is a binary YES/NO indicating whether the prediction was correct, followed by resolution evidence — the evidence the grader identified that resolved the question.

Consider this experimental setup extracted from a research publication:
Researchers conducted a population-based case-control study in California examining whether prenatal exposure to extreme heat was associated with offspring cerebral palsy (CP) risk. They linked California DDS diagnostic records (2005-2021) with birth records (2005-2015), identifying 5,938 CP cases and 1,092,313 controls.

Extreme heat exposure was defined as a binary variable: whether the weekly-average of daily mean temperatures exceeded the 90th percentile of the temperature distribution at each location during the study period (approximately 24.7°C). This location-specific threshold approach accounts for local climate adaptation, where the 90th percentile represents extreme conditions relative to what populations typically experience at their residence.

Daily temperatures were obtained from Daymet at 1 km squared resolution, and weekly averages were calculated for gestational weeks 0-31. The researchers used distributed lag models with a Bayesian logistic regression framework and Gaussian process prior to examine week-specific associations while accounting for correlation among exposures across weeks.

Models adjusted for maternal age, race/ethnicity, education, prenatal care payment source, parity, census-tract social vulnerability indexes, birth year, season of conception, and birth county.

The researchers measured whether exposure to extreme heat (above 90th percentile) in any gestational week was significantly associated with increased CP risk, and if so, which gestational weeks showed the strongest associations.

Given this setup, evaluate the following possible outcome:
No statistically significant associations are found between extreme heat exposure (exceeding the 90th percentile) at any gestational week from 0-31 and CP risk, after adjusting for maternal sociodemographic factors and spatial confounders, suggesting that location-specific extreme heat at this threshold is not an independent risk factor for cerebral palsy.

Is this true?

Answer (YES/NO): NO